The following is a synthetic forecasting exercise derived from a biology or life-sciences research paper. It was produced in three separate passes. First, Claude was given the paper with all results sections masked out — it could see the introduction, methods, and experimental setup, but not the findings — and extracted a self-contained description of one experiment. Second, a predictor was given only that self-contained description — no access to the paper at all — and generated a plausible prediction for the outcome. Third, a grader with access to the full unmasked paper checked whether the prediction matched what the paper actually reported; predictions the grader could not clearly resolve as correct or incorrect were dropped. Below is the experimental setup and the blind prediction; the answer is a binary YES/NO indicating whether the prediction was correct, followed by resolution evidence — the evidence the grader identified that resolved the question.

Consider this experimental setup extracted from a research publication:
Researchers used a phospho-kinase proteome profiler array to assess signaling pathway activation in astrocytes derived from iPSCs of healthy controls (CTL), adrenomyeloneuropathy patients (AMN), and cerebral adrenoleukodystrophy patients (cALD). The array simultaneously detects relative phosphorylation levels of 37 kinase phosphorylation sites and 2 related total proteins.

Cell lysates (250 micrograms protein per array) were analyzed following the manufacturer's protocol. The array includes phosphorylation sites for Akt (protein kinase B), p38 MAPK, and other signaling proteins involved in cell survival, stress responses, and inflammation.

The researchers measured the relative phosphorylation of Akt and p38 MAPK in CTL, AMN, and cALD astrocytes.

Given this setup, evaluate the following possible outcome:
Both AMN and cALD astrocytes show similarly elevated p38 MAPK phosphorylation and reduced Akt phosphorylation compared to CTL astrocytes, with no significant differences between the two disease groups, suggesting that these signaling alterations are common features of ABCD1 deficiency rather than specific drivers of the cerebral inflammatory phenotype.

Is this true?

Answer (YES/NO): NO